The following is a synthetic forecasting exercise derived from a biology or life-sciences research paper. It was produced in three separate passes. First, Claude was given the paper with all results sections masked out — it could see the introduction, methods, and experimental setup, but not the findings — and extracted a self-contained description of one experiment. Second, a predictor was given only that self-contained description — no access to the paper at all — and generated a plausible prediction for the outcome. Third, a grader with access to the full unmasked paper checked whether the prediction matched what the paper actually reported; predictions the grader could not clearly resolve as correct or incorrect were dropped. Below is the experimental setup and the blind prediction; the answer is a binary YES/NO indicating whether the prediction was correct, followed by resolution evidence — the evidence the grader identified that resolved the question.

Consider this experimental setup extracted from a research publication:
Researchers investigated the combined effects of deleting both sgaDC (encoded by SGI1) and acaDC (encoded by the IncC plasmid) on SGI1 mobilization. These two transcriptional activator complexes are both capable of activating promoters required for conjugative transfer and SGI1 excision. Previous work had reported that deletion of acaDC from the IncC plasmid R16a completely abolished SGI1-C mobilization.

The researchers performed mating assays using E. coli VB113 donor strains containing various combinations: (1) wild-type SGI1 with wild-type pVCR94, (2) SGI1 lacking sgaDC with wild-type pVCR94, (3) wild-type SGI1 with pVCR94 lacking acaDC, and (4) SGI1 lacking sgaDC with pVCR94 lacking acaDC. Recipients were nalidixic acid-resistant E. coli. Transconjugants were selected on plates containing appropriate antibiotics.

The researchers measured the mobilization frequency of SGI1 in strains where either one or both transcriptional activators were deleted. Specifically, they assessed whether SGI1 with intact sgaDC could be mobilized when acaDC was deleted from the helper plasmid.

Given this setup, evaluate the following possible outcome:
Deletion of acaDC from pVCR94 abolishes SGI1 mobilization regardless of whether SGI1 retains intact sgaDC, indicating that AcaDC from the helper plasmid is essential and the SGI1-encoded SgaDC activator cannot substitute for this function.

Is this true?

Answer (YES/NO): NO